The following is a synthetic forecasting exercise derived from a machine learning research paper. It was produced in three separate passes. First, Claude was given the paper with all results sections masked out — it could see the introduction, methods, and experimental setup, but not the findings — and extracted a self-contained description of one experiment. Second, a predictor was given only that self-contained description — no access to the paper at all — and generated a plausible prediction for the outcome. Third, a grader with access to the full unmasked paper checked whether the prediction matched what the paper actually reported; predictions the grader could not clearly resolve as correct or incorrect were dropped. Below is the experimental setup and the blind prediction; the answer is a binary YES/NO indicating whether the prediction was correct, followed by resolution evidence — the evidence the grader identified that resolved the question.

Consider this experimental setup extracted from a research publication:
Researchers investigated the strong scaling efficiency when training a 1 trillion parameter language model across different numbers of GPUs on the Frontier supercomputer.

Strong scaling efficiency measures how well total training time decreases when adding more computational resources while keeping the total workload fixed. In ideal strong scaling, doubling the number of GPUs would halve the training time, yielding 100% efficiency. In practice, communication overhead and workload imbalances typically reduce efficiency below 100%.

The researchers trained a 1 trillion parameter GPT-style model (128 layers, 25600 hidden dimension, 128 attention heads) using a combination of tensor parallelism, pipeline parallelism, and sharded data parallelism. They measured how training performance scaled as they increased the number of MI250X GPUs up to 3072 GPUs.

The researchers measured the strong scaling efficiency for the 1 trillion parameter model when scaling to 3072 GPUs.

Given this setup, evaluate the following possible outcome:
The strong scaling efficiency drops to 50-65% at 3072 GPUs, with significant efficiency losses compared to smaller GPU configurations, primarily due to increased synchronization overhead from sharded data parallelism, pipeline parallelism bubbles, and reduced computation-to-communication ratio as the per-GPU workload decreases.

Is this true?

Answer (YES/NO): NO